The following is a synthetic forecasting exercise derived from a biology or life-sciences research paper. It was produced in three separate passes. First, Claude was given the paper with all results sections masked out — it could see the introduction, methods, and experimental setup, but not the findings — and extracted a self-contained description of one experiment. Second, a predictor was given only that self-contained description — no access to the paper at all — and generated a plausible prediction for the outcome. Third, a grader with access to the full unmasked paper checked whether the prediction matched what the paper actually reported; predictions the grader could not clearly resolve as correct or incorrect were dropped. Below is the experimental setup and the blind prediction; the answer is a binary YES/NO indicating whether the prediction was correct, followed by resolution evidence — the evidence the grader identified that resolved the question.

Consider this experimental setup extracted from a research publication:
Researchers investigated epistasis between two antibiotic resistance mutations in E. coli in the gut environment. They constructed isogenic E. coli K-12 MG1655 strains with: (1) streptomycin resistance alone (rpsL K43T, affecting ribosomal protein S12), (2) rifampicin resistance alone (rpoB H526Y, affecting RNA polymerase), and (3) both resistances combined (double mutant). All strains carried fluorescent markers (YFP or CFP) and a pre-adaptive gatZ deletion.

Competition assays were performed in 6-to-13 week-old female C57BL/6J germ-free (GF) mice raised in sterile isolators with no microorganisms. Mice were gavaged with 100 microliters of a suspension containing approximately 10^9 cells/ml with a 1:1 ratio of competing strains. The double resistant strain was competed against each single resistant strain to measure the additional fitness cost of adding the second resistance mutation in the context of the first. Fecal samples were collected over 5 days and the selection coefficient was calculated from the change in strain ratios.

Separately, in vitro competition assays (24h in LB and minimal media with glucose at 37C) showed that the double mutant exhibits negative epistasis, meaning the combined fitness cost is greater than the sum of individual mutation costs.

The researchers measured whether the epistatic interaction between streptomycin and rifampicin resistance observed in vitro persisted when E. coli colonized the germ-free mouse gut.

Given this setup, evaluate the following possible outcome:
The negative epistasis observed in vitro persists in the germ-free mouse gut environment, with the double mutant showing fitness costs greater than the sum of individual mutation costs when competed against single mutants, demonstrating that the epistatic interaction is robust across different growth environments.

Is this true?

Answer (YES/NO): NO